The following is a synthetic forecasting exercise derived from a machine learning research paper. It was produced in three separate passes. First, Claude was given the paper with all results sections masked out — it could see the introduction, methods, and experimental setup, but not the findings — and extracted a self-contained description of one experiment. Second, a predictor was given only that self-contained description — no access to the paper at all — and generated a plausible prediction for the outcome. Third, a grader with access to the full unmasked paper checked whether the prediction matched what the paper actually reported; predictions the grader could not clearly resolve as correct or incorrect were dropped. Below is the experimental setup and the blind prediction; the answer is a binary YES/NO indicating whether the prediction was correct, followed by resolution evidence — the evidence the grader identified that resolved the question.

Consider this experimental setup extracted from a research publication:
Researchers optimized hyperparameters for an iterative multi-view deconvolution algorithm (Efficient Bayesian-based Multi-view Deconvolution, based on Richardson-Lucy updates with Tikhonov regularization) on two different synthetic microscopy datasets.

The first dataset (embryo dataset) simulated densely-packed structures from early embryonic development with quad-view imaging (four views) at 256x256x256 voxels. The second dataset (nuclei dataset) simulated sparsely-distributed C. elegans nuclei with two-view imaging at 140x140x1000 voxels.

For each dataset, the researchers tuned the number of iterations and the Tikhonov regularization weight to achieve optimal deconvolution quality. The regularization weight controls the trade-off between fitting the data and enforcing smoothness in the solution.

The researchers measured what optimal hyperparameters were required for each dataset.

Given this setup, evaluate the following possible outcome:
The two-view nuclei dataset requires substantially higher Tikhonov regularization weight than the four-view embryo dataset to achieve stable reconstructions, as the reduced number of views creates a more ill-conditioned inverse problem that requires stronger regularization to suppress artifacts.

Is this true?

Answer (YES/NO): YES